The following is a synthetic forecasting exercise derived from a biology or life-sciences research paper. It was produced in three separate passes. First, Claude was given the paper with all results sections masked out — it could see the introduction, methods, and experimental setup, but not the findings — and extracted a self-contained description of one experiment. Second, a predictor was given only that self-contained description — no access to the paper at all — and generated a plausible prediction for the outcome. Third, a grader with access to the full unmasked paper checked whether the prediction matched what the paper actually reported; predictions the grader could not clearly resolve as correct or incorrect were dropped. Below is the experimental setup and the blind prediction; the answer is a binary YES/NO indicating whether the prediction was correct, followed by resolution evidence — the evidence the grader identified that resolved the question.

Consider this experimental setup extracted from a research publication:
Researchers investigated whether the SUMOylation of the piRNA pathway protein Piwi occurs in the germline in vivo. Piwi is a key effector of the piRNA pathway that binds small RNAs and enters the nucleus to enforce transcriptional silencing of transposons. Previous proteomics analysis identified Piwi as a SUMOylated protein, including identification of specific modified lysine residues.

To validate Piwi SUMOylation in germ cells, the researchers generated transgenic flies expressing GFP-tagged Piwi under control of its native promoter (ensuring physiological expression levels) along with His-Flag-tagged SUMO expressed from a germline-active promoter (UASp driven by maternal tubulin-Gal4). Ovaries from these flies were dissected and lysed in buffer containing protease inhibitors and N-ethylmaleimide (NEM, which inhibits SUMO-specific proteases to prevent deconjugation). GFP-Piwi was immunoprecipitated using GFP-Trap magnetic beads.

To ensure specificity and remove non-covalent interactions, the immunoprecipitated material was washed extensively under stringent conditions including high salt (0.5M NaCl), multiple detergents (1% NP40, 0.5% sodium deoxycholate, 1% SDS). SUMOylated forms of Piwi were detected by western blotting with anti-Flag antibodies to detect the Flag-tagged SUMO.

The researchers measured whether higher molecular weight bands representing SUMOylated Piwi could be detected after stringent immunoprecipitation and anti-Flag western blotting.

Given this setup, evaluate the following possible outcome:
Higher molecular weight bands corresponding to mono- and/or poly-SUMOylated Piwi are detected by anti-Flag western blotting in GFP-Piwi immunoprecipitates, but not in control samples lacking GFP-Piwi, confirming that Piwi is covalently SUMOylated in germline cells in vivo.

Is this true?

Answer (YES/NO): YES